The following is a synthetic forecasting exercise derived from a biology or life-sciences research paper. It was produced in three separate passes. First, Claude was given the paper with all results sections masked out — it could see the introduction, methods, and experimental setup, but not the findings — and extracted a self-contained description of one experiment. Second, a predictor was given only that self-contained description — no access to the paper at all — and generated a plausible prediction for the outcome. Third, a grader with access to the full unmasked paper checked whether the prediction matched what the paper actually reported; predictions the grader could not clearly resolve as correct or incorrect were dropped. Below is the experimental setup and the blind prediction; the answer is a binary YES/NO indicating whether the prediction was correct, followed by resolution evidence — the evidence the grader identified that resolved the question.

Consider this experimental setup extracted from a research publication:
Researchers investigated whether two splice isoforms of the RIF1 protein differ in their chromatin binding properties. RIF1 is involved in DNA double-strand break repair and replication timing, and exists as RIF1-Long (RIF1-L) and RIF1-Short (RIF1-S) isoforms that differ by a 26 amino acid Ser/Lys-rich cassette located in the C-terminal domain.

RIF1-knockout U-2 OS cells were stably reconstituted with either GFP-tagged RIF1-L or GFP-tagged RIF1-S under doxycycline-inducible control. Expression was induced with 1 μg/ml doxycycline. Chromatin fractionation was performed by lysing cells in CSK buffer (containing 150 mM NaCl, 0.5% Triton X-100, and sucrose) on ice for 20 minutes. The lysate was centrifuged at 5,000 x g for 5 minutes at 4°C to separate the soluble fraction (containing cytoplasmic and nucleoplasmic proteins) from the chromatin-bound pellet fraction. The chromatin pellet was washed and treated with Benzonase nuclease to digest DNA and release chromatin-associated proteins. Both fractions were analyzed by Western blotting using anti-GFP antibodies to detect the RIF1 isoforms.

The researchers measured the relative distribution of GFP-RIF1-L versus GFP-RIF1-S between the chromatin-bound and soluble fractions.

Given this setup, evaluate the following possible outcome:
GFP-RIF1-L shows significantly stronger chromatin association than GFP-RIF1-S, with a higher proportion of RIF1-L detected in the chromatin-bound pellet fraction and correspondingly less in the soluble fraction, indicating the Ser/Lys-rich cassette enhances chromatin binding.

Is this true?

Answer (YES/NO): YES